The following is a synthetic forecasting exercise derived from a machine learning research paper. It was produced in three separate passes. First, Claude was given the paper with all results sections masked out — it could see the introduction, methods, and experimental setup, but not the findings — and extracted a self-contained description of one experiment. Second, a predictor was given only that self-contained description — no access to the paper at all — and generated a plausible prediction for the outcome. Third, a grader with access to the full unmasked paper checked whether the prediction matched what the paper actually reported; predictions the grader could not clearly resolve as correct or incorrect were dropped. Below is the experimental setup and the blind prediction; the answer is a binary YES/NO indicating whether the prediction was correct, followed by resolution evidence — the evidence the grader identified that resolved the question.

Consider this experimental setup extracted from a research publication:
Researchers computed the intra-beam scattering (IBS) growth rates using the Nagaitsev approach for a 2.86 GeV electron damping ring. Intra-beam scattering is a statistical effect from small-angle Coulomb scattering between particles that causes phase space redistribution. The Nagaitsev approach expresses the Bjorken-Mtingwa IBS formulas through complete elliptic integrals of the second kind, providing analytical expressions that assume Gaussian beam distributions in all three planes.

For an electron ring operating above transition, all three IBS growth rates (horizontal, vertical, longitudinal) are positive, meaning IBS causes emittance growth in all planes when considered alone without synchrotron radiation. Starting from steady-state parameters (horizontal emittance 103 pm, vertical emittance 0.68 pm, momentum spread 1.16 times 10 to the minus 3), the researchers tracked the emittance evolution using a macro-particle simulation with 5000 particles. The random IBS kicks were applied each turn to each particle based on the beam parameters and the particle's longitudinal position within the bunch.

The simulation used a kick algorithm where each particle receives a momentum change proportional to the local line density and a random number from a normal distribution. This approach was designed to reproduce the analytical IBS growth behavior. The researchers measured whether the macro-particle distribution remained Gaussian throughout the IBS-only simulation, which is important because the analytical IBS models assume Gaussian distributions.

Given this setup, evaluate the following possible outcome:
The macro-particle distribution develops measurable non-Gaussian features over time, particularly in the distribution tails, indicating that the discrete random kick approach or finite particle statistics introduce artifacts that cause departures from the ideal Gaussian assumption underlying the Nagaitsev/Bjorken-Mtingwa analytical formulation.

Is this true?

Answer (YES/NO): NO